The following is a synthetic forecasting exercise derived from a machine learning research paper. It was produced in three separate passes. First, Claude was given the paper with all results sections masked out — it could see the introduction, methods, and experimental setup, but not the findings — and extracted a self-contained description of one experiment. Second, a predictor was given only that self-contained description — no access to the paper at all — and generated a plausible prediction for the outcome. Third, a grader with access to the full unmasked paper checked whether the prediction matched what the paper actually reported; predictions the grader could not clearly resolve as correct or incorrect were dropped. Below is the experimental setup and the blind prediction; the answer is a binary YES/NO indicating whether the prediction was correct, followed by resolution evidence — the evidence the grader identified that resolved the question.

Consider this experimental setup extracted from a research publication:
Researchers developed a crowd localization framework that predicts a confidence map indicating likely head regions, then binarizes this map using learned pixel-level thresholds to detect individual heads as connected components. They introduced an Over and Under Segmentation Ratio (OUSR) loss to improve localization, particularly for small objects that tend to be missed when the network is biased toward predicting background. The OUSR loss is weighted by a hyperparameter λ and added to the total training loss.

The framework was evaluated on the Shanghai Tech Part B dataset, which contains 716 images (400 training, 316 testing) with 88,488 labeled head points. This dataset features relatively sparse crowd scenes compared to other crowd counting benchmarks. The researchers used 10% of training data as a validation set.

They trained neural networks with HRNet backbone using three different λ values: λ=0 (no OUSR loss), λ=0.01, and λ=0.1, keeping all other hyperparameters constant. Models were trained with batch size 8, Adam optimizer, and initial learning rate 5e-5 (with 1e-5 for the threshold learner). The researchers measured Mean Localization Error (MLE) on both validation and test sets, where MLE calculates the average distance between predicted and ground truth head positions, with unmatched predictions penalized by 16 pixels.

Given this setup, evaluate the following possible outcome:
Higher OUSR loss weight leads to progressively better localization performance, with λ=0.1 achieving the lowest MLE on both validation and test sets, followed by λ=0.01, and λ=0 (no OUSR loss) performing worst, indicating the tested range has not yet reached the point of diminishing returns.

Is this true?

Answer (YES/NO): NO